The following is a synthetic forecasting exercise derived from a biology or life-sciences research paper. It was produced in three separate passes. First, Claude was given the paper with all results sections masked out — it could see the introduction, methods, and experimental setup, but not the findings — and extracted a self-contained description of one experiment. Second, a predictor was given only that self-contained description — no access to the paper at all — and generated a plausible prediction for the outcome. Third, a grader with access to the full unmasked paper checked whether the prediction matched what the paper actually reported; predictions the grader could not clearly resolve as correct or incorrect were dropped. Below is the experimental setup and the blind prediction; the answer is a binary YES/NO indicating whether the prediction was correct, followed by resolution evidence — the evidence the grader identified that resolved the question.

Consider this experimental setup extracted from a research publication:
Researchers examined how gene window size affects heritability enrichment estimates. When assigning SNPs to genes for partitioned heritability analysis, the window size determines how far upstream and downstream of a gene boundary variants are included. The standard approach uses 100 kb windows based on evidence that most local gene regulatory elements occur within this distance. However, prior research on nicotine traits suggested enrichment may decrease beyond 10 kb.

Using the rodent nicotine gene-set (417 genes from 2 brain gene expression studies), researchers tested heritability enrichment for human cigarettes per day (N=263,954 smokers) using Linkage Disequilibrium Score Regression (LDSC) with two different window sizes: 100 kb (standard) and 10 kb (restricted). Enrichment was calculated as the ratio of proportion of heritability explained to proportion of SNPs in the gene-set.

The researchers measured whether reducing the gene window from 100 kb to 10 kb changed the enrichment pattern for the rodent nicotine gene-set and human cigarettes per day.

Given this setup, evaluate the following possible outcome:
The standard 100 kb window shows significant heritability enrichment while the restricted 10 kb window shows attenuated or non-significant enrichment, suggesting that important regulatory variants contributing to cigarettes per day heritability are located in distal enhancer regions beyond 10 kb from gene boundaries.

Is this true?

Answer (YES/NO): NO